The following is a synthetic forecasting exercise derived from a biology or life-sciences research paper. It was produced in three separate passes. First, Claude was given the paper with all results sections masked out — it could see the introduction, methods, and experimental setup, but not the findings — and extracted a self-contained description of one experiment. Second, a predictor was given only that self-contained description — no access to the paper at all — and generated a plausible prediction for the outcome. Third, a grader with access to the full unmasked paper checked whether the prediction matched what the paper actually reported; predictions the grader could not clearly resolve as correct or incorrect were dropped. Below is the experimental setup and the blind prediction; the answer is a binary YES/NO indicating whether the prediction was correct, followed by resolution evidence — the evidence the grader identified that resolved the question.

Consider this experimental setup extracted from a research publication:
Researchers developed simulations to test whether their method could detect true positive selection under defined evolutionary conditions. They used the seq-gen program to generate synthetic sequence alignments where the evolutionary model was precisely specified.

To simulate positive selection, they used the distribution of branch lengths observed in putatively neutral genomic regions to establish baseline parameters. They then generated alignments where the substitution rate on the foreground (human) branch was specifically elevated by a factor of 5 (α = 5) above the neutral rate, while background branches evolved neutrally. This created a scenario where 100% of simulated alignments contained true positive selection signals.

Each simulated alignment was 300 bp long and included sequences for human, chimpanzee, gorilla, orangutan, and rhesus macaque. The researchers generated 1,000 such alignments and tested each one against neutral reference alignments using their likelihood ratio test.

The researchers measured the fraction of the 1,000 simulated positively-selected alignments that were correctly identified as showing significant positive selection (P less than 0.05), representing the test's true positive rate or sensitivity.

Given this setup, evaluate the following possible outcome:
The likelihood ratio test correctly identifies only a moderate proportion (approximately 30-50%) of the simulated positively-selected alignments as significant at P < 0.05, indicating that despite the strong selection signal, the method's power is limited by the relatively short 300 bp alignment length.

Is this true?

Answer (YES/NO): NO